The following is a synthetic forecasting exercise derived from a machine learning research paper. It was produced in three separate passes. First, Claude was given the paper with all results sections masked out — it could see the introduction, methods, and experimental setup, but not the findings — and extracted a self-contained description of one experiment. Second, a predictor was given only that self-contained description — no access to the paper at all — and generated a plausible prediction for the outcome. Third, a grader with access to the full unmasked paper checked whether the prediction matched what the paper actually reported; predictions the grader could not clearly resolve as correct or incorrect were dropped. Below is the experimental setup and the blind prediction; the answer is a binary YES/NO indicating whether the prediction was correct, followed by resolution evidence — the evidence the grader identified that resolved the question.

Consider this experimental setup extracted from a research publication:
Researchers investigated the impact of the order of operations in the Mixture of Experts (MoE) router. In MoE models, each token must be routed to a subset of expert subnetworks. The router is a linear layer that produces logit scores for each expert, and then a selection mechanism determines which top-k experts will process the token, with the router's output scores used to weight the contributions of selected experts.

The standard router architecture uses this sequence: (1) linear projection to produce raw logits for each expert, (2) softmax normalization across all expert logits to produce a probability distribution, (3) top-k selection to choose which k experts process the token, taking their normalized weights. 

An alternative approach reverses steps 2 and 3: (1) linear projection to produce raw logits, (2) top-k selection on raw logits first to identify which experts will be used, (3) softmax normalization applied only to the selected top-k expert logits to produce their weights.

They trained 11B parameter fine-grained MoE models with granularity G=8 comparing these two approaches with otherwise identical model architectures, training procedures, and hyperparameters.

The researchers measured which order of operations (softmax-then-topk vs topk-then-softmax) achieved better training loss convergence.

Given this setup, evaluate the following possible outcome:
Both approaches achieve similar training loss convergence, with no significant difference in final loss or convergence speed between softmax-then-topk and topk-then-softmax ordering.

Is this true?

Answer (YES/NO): NO